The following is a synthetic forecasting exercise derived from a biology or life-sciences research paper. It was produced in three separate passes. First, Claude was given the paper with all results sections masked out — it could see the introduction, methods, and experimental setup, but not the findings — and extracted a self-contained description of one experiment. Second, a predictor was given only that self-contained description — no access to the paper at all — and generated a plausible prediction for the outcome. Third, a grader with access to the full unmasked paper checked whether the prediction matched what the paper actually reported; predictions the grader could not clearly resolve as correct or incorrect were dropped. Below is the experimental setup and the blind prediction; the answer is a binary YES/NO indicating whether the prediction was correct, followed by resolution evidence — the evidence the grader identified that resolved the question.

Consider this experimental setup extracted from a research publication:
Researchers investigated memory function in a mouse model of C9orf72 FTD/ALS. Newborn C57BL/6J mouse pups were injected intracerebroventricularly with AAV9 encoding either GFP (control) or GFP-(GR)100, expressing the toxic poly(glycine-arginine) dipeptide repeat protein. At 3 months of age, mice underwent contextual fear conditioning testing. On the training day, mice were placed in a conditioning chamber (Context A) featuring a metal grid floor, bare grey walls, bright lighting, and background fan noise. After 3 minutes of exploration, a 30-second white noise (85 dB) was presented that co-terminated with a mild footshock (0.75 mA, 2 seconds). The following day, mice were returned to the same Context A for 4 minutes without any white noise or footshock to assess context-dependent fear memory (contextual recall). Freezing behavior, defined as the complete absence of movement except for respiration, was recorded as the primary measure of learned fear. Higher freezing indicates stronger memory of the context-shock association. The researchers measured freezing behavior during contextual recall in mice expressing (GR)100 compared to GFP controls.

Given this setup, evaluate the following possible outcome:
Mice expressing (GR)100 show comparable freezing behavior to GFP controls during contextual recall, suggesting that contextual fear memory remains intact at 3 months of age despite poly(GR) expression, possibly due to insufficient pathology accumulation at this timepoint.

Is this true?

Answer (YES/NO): NO